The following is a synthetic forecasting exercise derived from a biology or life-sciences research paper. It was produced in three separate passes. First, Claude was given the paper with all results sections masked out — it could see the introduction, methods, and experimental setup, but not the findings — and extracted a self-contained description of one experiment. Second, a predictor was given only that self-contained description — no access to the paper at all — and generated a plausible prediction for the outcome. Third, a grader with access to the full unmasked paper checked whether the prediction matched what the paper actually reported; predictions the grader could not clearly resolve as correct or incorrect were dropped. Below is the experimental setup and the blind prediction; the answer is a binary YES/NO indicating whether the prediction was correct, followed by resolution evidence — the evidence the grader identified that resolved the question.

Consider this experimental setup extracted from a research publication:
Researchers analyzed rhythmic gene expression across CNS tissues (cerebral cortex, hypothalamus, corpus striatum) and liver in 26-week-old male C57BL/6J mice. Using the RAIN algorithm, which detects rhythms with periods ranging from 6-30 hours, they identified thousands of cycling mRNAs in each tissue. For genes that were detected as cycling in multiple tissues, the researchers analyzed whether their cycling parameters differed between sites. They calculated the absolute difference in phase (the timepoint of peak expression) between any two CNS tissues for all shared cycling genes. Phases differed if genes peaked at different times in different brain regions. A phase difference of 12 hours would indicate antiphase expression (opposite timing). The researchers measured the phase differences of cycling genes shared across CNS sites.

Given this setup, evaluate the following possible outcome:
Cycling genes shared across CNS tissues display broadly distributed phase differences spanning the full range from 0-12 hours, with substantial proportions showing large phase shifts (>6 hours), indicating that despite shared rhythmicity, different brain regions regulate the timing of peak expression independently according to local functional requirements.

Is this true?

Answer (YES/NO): YES